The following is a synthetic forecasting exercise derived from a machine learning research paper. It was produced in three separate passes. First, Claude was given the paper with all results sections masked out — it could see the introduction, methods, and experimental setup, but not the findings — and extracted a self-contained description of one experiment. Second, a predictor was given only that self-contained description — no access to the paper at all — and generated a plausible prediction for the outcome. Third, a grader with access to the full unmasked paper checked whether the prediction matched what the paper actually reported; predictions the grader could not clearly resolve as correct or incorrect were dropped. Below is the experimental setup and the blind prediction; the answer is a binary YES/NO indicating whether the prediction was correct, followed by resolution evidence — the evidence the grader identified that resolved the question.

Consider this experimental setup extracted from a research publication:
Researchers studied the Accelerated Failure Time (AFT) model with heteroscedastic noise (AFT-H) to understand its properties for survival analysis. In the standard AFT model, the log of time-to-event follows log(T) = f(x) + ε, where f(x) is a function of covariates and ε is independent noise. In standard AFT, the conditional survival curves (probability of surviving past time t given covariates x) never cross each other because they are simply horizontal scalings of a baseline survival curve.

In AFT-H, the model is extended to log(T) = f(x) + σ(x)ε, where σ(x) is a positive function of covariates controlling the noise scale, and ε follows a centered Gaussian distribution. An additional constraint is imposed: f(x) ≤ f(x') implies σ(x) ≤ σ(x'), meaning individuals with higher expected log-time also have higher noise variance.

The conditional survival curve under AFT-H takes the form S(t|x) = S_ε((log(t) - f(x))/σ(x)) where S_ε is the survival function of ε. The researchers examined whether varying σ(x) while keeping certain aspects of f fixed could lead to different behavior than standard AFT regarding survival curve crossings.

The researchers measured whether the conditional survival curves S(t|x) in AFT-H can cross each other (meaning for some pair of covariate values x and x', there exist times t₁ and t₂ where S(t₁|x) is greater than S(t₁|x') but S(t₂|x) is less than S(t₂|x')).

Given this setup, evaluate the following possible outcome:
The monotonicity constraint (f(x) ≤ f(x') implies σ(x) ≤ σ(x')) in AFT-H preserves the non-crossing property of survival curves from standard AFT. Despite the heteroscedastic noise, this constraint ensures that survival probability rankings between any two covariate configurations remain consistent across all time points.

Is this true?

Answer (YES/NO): NO